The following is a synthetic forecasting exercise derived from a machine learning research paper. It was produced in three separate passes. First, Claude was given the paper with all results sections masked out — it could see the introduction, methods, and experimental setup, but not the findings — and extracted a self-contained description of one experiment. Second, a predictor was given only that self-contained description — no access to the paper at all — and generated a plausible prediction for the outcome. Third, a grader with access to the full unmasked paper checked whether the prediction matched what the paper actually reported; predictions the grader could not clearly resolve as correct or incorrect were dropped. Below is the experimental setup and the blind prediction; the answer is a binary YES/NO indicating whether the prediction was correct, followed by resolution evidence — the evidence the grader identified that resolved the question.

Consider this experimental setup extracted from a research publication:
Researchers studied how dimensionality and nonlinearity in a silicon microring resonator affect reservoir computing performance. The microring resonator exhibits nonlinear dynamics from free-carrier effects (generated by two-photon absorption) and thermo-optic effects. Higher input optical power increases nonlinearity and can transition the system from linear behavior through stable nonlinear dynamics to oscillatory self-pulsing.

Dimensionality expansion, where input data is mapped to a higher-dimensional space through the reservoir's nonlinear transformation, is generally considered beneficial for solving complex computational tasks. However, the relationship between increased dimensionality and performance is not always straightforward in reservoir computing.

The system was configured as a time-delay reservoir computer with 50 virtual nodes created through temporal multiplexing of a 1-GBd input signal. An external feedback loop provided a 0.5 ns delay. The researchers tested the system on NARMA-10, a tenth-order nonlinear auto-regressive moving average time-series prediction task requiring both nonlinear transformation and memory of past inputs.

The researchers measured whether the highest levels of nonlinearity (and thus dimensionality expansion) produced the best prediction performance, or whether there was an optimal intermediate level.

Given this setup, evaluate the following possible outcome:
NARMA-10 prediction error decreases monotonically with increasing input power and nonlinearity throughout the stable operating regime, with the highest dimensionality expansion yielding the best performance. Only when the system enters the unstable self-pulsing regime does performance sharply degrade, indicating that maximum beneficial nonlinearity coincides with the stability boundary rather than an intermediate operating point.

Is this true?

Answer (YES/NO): NO